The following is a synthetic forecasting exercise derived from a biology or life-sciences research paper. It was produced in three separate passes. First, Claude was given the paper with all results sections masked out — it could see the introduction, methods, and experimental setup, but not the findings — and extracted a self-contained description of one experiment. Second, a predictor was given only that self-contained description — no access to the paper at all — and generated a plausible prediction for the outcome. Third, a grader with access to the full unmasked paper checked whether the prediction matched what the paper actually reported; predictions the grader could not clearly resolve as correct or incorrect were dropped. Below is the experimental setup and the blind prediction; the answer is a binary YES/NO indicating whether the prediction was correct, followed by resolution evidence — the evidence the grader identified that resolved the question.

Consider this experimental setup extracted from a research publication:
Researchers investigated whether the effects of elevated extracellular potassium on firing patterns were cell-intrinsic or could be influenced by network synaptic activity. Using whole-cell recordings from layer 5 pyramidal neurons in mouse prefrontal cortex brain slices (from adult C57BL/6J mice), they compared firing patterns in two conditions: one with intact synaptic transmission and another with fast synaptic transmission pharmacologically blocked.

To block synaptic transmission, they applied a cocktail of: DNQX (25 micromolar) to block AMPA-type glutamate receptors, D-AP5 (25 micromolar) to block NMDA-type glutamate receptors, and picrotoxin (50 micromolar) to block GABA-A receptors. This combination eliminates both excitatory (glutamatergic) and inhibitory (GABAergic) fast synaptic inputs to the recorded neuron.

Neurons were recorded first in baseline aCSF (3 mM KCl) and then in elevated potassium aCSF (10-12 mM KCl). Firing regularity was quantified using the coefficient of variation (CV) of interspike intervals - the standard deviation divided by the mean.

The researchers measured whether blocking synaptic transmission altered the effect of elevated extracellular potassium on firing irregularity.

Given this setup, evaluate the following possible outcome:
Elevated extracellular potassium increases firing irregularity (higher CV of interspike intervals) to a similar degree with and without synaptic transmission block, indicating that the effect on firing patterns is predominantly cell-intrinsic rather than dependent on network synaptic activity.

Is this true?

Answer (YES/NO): NO